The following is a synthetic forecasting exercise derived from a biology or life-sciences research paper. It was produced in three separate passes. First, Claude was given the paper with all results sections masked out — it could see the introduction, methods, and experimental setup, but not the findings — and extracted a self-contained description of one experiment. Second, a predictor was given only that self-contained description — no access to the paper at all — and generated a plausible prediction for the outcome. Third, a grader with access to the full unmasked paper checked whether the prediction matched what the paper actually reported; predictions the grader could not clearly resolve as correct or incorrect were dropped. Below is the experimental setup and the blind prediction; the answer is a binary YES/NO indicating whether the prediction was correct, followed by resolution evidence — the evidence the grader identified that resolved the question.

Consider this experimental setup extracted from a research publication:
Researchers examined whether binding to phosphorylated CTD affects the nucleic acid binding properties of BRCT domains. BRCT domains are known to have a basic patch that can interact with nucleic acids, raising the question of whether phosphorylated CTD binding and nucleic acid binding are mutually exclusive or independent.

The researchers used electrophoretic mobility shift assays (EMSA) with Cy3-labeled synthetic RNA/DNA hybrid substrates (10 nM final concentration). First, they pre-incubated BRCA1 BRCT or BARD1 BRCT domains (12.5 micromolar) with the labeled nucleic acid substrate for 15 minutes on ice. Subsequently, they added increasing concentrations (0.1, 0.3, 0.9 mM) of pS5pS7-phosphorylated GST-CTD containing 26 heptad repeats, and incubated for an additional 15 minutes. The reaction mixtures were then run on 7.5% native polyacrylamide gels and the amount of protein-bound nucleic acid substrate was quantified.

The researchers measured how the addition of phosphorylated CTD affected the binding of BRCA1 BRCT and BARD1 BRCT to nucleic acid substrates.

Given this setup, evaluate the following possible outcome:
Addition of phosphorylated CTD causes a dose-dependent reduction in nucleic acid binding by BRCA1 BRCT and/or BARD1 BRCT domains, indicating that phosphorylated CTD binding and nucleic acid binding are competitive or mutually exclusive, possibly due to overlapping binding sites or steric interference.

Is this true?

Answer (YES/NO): YES